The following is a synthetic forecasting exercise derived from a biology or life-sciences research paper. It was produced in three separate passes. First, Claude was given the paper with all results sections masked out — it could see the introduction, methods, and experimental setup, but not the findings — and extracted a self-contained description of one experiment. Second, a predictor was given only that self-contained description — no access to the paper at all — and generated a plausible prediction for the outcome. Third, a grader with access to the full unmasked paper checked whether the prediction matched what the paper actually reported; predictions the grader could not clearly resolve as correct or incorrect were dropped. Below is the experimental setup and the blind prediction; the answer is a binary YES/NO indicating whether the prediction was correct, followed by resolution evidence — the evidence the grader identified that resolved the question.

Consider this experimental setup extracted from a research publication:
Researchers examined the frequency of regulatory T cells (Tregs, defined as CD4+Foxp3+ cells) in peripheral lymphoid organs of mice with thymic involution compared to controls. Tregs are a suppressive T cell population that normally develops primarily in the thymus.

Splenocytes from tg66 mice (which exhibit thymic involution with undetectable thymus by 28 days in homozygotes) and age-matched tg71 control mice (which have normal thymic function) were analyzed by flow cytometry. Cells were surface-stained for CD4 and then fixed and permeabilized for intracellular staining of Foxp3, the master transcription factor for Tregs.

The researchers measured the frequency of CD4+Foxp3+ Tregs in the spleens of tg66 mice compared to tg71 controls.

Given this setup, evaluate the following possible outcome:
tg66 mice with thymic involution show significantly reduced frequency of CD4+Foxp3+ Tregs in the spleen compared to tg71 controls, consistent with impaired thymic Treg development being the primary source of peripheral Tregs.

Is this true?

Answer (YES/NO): NO